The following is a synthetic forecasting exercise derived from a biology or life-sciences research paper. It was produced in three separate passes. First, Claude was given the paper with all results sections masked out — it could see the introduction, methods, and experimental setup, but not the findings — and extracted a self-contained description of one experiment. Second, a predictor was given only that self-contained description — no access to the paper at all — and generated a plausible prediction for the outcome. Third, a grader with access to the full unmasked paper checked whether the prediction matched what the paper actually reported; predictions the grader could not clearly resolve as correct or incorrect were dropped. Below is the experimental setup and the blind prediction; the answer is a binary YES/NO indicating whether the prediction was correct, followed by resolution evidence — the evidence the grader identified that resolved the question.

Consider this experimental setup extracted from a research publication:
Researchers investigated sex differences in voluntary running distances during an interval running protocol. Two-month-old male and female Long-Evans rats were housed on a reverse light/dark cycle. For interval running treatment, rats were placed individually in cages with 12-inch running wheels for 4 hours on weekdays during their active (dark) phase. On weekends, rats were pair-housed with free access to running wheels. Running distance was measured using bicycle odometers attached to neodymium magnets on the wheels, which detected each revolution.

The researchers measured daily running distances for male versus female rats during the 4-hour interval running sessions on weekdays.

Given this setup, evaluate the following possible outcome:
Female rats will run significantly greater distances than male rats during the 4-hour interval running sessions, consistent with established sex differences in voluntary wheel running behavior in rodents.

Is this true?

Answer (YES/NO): YES